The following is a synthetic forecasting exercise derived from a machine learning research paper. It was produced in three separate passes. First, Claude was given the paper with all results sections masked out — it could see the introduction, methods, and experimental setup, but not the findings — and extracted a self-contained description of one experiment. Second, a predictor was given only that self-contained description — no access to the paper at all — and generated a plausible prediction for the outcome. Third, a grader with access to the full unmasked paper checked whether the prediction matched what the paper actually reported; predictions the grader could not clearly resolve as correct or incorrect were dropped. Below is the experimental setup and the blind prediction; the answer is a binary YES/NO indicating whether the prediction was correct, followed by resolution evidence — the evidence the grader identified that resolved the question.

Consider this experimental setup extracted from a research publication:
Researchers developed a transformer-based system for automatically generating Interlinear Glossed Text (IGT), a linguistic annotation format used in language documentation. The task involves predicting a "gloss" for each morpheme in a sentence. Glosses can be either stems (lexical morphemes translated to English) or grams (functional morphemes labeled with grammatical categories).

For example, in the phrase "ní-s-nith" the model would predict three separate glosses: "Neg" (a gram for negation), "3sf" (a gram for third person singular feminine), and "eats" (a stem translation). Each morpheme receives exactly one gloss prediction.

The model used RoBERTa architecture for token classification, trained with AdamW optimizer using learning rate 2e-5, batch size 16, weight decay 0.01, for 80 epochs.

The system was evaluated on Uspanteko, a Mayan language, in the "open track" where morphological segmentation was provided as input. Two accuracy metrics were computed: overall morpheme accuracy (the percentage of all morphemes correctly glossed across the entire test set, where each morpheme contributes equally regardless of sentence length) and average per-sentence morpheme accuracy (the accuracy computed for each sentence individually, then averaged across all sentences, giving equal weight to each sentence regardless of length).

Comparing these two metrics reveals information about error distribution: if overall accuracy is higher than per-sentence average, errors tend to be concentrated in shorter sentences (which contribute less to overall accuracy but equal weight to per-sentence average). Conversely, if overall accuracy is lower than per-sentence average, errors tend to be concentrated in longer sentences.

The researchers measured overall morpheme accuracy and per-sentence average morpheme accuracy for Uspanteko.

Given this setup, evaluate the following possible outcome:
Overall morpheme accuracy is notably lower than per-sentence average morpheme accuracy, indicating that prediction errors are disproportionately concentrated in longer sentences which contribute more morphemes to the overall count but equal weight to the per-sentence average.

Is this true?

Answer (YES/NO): NO